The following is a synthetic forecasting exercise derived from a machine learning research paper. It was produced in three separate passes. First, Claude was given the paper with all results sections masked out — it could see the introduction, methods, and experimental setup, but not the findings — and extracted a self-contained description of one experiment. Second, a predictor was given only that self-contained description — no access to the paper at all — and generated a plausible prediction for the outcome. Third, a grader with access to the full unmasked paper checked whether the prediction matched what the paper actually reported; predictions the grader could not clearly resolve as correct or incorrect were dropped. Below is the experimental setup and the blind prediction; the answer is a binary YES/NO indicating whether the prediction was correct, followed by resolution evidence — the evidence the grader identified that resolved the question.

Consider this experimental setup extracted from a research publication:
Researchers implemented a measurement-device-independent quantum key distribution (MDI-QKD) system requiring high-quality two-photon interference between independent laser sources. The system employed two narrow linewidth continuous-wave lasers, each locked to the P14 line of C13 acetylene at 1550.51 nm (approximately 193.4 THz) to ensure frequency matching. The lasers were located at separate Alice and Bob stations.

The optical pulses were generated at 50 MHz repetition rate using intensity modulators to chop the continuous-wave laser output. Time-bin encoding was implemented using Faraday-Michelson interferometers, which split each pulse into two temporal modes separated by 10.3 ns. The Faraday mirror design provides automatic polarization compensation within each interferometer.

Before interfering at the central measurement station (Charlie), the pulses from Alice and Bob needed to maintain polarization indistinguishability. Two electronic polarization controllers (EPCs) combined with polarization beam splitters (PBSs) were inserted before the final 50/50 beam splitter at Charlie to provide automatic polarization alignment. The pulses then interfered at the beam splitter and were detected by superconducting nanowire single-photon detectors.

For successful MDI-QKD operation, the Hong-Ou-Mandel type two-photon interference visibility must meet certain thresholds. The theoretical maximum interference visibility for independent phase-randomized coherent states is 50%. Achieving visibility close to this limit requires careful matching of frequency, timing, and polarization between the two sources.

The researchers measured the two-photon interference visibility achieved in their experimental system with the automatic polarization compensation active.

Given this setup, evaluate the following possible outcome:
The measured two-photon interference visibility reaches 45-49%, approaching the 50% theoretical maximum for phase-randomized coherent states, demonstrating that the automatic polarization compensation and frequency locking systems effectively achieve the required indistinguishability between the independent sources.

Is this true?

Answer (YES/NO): YES